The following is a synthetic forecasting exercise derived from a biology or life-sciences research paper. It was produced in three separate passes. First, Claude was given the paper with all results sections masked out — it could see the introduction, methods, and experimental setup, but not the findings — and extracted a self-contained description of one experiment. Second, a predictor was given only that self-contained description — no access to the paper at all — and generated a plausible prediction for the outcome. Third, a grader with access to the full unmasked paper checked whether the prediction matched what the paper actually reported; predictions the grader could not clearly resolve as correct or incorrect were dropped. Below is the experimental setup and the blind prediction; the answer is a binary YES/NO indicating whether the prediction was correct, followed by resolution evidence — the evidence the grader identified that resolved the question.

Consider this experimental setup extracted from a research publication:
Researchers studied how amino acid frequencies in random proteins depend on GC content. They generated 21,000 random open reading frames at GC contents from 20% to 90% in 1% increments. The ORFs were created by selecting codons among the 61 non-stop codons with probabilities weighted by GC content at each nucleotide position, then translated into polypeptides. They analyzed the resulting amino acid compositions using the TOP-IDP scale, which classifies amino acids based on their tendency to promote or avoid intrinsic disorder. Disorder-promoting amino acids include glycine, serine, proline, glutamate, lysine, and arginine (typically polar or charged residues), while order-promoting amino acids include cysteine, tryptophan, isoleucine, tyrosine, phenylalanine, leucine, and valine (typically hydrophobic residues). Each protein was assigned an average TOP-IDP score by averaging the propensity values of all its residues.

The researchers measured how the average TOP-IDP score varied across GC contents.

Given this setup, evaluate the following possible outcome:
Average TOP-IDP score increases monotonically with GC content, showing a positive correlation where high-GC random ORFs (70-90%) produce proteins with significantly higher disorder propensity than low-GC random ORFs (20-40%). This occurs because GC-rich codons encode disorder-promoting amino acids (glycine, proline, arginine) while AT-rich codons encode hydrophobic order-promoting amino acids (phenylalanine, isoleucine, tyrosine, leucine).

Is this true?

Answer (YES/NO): NO